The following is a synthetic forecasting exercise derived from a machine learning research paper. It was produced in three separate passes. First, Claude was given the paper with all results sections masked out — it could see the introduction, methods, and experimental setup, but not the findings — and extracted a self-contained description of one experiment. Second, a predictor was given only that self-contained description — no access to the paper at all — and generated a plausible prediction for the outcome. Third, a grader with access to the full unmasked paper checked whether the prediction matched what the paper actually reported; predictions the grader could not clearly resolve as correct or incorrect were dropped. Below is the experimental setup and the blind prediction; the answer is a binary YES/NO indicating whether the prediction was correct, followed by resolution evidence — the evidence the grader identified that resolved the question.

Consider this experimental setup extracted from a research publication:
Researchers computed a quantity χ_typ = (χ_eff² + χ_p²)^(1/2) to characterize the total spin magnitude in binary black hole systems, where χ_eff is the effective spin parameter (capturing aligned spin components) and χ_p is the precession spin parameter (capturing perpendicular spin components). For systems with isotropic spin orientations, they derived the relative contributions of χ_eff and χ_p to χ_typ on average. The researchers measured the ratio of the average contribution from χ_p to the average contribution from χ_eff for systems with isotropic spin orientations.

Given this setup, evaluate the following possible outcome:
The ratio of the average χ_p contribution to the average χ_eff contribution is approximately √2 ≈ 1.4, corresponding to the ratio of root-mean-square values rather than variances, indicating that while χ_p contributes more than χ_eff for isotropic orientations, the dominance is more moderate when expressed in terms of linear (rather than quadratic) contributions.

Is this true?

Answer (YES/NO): NO